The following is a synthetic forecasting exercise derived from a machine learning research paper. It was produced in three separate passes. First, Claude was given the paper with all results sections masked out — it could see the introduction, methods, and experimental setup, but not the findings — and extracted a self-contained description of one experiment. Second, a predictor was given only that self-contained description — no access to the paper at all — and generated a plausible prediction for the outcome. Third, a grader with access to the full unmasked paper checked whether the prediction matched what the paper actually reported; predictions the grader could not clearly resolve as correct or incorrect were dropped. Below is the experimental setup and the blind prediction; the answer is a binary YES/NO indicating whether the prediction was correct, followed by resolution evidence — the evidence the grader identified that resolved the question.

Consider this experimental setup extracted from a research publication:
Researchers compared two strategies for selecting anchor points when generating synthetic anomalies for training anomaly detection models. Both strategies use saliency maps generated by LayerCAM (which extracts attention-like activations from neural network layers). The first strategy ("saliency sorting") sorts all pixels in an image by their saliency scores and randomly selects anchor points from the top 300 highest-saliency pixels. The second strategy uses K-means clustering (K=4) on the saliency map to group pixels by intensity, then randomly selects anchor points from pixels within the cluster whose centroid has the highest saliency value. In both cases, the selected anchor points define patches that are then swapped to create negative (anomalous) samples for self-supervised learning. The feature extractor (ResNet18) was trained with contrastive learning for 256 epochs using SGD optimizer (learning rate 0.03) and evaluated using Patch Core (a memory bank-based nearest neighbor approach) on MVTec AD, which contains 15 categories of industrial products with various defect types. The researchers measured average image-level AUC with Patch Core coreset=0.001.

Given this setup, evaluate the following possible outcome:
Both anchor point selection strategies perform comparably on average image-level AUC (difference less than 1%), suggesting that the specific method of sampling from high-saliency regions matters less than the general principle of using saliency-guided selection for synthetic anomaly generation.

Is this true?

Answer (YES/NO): NO